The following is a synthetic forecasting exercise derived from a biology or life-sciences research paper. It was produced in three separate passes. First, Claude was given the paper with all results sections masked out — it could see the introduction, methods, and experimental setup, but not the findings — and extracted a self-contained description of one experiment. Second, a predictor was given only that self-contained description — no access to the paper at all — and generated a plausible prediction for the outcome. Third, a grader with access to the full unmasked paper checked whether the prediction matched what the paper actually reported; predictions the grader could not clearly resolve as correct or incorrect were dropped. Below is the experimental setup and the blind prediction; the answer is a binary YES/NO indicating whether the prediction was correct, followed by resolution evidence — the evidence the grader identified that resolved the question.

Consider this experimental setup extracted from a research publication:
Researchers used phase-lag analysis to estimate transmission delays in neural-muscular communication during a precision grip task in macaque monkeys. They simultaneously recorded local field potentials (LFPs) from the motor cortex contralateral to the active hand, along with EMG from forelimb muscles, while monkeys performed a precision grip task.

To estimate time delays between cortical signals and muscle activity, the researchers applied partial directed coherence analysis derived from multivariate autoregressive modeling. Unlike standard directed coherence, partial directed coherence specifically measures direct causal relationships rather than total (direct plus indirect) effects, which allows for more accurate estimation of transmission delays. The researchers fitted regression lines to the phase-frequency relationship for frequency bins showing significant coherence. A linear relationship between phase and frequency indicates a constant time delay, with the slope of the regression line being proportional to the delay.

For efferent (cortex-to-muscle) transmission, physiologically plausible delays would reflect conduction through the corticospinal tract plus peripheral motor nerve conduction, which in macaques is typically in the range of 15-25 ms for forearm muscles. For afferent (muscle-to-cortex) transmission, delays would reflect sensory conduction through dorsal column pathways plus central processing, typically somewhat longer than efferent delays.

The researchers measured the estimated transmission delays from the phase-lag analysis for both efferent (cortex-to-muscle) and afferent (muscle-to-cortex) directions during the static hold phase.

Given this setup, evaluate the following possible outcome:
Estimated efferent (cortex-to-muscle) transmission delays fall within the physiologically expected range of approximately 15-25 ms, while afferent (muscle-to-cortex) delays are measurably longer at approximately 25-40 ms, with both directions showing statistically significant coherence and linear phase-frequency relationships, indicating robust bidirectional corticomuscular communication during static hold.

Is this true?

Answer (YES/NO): NO